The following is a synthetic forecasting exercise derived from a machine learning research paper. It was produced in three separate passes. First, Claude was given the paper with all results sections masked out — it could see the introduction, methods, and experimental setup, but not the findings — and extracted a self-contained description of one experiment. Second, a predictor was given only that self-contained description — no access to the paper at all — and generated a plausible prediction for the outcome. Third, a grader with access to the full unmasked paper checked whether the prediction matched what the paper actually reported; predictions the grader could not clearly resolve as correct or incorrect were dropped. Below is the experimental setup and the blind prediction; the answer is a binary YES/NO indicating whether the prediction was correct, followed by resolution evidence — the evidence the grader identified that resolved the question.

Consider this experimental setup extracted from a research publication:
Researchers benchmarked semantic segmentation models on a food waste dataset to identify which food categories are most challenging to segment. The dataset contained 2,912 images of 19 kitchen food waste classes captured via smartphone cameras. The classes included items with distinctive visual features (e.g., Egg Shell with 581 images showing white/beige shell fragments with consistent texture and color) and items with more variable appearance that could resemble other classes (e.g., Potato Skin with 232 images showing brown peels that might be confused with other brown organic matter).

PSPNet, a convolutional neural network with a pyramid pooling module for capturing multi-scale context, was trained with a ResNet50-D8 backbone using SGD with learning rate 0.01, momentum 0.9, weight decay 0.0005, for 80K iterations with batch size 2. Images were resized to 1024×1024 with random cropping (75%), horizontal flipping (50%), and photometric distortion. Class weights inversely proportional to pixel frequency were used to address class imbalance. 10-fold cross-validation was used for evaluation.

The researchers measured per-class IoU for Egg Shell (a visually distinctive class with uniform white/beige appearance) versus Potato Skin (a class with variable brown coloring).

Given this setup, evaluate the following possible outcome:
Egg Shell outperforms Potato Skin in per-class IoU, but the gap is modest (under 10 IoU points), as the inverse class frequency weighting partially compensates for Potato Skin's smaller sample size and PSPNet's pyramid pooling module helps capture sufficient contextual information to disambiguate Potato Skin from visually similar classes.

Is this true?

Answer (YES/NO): NO